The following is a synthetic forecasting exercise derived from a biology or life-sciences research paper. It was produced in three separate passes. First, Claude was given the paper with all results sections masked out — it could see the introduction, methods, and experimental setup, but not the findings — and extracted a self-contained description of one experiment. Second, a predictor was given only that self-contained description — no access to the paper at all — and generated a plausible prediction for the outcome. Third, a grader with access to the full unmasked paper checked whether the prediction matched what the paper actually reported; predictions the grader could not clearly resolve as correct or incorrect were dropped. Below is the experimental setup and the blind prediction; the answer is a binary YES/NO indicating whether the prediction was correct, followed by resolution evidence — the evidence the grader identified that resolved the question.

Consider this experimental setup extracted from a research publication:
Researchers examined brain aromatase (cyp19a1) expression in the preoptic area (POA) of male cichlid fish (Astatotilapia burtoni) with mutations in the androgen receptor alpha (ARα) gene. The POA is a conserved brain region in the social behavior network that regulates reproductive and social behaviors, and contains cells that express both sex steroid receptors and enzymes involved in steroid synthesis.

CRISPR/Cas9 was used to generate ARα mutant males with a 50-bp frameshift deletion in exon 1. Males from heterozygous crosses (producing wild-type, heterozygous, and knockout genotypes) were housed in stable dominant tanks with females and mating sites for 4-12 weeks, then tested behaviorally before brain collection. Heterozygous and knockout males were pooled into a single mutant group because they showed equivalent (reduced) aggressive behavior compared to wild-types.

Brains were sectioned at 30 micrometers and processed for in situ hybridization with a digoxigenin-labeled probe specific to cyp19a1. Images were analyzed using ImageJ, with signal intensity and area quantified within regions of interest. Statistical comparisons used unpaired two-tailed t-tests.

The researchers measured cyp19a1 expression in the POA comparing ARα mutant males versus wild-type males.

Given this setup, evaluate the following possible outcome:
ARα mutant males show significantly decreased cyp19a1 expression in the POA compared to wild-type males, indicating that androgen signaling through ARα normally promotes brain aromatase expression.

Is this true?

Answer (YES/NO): NO